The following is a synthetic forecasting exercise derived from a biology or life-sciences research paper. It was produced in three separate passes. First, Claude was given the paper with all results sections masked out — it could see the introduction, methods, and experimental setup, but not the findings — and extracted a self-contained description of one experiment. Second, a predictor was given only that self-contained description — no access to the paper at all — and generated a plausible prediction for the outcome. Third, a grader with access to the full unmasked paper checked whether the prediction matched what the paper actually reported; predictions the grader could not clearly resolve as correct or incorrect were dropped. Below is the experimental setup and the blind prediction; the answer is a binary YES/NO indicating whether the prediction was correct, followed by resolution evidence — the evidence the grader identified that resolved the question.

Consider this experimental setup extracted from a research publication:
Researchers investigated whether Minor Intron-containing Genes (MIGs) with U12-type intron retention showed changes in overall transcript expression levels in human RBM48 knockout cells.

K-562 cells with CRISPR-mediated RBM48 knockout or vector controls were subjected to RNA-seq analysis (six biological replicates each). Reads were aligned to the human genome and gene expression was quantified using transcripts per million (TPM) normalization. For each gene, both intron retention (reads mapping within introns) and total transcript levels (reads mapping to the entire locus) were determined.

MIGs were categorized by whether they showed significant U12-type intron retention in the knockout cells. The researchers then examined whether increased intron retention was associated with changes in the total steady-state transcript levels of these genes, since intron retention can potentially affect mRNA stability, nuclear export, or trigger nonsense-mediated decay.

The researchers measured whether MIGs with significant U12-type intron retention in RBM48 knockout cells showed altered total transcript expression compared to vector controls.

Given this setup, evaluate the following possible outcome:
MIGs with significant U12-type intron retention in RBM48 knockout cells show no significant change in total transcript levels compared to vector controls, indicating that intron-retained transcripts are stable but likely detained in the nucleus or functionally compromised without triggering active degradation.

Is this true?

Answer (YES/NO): YES